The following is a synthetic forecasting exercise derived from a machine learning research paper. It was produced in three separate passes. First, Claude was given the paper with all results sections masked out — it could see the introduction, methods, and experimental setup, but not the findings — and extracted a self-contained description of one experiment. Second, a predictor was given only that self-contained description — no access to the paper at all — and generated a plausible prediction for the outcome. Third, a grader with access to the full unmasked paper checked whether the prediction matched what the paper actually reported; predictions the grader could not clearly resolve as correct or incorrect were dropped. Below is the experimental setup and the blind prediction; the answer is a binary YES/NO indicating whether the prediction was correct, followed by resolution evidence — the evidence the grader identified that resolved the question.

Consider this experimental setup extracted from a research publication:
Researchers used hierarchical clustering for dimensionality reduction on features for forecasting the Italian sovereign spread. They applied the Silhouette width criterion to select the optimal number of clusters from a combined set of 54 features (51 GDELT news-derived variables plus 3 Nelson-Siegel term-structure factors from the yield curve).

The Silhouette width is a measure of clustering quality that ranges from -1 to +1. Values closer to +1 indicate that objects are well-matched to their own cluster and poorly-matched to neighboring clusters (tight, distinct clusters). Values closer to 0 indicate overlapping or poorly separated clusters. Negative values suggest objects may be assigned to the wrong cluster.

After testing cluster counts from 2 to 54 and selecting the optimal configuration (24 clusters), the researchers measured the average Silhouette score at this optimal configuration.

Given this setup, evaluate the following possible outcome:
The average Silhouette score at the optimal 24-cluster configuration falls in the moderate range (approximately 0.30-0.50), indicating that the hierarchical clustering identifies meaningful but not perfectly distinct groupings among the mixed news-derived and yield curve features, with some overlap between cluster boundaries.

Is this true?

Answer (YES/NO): NO